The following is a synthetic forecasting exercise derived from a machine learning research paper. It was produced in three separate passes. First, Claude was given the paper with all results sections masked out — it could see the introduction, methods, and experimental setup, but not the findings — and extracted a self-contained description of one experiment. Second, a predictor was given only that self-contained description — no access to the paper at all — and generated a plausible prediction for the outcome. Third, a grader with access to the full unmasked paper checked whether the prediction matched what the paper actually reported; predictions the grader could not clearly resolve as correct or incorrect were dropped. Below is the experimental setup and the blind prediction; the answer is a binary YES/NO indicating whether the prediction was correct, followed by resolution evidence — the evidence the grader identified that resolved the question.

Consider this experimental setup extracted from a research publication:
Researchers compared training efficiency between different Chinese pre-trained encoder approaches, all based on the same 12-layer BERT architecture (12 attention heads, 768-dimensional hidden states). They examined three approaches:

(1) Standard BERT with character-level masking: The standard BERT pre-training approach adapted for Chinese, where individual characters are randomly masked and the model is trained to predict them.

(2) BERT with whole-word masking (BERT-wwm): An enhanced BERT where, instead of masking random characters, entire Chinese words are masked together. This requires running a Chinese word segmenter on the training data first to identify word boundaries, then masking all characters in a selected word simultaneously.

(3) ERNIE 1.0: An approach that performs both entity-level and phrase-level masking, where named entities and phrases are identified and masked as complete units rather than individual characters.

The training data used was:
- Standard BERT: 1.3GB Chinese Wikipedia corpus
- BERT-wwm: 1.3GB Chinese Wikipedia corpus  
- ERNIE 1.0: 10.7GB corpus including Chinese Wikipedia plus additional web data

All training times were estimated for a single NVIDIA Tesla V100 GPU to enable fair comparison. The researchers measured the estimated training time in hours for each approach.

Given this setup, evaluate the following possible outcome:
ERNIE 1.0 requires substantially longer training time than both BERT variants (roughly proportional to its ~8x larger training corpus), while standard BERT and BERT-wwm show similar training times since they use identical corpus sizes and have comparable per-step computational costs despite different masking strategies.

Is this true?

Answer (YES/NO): NO